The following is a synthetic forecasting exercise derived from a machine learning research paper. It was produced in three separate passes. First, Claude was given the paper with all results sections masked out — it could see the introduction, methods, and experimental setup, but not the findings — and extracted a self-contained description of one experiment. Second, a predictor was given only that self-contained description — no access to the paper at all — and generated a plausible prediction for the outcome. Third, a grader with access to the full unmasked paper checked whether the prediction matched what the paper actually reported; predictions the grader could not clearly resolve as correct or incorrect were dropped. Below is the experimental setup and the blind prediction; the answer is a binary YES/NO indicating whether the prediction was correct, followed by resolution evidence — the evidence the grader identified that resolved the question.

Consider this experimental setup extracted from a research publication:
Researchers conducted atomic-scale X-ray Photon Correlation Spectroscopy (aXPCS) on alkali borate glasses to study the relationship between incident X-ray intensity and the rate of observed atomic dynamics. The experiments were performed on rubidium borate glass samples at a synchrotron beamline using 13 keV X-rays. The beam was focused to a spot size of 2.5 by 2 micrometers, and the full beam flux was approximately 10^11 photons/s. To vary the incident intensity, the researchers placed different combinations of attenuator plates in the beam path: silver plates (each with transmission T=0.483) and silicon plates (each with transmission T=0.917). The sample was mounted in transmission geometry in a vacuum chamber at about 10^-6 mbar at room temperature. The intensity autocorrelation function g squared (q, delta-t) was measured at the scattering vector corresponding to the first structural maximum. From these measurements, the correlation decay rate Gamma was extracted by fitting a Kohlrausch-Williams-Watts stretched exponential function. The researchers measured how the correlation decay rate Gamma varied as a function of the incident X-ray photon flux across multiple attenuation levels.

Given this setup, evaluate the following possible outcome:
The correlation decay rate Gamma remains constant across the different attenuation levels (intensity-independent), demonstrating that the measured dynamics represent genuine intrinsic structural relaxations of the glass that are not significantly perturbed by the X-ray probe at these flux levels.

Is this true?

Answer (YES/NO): NO